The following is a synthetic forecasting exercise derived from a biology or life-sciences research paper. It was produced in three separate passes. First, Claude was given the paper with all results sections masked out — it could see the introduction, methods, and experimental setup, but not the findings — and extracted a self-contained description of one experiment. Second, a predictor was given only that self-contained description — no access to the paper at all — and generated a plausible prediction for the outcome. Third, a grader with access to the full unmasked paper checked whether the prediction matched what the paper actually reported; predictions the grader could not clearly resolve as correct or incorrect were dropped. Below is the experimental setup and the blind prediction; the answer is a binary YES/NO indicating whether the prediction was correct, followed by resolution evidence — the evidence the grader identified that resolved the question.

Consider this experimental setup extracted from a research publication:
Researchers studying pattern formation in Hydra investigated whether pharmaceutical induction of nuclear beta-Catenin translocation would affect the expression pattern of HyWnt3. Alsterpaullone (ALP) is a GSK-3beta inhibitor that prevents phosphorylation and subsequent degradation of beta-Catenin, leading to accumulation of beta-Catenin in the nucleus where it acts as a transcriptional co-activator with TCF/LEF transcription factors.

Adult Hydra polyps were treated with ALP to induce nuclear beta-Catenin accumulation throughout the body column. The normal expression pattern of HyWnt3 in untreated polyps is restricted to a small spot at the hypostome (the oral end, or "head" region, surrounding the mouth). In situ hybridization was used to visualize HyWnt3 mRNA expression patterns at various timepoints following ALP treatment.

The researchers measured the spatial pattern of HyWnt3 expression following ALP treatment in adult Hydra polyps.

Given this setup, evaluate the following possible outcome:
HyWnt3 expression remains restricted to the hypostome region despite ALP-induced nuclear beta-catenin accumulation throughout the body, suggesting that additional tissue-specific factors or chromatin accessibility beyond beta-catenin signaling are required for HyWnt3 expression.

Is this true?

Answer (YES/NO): NO